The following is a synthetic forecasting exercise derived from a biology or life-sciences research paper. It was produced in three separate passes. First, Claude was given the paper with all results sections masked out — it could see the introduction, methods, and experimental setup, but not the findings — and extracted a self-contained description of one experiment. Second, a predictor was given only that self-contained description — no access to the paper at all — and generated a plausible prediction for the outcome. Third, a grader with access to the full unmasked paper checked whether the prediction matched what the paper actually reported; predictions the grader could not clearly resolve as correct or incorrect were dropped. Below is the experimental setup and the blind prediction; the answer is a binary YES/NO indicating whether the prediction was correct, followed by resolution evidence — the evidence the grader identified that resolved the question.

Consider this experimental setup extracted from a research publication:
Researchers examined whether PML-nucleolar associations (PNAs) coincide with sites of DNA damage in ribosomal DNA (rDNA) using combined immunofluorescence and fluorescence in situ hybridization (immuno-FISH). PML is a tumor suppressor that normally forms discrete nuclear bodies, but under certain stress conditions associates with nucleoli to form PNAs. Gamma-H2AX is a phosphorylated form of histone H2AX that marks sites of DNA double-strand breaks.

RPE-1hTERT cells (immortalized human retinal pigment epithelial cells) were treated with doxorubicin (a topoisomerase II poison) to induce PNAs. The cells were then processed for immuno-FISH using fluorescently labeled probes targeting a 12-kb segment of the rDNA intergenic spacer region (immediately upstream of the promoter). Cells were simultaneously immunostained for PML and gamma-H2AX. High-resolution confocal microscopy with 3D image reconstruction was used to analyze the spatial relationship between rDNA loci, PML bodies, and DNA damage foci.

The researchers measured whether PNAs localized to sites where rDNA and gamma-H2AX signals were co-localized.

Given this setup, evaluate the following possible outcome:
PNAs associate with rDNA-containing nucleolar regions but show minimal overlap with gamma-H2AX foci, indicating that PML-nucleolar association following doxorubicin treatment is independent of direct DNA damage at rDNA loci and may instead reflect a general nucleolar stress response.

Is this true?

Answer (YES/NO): NO